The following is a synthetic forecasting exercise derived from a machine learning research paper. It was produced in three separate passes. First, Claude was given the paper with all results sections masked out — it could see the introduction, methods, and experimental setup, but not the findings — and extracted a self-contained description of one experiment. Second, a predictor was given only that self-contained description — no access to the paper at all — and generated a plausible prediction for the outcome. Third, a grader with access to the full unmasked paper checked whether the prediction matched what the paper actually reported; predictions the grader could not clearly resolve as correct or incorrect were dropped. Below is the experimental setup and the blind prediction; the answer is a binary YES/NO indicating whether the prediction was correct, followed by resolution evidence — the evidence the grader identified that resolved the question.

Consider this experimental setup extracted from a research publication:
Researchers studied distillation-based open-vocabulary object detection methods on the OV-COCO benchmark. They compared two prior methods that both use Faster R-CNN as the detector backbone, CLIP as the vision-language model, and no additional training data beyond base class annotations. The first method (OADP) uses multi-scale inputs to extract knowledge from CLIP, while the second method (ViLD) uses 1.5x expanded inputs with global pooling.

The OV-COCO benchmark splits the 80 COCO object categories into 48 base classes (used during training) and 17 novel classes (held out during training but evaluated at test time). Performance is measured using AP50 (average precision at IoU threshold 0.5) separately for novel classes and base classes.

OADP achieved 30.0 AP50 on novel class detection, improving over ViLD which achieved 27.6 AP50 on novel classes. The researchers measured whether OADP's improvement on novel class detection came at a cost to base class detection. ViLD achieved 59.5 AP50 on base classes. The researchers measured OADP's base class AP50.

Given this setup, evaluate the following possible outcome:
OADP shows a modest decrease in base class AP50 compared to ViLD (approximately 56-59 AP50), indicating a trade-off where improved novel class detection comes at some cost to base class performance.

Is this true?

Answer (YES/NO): NO